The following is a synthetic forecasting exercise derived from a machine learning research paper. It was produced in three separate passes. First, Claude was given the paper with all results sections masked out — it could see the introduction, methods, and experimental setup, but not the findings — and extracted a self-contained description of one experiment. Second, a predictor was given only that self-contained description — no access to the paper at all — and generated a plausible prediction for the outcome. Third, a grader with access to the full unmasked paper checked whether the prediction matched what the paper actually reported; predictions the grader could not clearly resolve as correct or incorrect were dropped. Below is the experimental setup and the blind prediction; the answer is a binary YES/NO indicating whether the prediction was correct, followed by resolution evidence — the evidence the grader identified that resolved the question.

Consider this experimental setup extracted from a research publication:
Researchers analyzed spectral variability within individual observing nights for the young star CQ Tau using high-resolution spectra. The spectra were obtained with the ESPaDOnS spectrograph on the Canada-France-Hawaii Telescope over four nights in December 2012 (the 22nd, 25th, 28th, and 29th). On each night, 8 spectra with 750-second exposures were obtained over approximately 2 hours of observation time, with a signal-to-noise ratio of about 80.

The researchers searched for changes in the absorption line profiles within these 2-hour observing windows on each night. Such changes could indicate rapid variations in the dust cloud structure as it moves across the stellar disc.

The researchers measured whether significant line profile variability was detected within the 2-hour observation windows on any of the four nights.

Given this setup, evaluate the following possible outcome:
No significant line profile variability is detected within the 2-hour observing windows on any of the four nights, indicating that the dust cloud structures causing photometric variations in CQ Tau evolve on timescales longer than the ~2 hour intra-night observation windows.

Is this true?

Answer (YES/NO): YES